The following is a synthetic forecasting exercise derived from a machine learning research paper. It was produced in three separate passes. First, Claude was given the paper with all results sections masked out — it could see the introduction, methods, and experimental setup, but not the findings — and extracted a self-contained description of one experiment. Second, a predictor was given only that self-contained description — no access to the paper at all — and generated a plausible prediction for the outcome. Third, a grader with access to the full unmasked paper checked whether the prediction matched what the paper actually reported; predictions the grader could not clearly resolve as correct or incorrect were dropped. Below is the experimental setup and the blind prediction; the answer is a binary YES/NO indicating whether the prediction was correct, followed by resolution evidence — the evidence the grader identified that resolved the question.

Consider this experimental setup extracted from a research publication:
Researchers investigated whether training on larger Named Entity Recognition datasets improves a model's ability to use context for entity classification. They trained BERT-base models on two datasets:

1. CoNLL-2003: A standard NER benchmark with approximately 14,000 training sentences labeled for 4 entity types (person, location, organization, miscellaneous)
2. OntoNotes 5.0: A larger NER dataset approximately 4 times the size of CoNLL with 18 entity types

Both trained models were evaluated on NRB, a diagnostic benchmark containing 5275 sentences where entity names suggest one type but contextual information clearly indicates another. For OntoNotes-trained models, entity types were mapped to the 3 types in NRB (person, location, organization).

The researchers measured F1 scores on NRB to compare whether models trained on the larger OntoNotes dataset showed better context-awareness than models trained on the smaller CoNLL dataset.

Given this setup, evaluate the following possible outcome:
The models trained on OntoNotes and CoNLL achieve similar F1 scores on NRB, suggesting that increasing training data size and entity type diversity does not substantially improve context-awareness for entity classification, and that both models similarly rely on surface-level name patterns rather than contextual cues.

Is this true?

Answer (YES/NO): YES